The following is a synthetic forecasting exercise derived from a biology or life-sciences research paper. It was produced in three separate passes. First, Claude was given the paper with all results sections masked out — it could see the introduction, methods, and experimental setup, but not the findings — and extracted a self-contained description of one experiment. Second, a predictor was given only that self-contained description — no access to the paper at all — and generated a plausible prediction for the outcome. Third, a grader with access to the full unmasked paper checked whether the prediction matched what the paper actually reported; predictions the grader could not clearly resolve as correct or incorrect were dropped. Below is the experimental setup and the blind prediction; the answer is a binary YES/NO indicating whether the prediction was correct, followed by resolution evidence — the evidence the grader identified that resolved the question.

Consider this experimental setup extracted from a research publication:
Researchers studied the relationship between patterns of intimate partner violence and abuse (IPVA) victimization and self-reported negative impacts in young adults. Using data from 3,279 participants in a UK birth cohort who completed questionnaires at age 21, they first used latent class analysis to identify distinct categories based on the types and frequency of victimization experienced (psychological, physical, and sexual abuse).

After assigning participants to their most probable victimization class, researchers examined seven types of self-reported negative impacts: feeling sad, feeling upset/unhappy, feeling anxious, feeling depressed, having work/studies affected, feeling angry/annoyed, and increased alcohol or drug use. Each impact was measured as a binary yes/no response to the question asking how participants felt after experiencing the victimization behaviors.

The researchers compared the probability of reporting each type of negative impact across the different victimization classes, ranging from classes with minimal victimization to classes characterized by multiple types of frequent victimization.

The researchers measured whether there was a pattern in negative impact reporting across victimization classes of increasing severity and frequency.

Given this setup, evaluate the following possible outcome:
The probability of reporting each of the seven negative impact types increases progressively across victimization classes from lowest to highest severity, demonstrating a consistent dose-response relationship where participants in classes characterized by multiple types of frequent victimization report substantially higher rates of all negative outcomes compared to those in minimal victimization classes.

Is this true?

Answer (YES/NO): YES